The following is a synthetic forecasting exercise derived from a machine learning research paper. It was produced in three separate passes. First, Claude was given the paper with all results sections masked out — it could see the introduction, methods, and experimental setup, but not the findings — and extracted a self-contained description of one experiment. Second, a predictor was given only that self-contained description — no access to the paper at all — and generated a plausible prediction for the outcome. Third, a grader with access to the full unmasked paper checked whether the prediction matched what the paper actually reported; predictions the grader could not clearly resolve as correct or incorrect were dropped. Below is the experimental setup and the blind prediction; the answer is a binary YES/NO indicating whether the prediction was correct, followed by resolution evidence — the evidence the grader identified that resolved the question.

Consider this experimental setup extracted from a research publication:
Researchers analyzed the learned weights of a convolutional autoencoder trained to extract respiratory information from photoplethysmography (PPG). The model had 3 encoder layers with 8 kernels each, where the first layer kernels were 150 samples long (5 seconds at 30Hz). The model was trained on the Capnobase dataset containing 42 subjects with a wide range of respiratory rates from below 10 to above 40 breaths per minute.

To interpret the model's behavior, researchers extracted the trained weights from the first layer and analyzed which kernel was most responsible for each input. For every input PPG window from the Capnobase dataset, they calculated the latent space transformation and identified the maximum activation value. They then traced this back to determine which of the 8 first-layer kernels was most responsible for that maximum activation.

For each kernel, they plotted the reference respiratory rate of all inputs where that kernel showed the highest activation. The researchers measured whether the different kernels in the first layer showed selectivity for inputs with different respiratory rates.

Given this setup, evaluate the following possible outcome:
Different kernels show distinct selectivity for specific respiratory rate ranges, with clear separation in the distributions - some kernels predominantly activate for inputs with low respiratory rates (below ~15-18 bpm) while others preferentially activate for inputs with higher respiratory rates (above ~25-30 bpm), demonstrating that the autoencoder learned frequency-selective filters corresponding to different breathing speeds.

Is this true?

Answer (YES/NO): NO